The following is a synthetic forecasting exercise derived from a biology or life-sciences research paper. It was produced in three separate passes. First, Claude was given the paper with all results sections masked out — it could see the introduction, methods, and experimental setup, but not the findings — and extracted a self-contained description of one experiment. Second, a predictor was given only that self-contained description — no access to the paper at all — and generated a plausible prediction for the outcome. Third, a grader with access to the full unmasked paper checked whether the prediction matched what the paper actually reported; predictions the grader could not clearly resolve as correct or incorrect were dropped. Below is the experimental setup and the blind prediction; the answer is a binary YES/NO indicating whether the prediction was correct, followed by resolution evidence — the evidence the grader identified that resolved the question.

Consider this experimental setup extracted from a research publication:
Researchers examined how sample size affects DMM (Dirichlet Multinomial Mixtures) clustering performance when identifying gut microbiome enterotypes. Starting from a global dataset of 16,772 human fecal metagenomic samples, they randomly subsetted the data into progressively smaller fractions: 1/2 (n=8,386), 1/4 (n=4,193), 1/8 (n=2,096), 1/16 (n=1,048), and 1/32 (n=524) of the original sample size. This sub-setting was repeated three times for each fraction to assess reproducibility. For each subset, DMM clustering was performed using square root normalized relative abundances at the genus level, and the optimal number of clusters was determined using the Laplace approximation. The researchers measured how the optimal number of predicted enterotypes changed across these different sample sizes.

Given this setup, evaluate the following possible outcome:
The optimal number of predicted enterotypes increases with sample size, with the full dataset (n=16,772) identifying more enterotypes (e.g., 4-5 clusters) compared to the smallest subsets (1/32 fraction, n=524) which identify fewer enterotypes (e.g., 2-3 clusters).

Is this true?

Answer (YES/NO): NO